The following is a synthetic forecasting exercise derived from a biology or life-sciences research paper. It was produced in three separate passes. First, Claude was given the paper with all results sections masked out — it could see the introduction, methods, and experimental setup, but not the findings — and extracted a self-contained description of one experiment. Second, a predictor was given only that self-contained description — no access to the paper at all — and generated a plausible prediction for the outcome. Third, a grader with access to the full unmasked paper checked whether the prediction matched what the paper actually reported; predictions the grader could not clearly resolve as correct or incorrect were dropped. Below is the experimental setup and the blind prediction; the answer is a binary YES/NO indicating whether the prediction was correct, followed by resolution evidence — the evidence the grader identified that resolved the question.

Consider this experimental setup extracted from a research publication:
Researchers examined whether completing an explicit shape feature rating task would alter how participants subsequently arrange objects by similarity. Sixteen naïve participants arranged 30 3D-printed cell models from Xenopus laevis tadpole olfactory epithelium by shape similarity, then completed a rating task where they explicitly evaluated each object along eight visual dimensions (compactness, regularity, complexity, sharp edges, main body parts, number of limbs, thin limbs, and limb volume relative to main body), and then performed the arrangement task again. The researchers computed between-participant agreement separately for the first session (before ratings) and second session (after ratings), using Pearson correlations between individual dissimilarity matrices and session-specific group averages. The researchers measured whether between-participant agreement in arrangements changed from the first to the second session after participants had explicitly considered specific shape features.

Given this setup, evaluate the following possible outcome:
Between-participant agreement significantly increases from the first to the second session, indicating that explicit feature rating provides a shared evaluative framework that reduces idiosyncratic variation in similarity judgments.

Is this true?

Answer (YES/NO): NO